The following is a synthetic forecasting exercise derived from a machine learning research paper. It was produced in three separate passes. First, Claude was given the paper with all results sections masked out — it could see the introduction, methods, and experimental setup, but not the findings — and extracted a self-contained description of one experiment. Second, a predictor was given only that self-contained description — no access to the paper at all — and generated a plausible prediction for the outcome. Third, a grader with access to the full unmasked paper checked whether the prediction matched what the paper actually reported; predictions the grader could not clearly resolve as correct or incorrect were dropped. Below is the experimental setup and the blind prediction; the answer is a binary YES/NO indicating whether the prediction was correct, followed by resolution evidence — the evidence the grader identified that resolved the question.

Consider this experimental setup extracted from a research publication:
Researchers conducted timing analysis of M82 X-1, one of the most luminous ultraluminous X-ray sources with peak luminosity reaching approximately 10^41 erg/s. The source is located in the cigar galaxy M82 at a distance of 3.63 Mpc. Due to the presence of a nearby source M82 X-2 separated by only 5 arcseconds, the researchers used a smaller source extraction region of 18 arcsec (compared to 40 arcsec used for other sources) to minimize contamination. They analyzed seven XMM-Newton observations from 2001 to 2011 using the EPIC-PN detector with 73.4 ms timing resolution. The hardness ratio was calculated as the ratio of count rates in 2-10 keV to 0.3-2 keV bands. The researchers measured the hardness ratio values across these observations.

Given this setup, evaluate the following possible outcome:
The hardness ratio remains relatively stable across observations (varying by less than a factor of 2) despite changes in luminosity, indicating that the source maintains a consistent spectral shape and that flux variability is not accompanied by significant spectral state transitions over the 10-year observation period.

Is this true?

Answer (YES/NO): NO